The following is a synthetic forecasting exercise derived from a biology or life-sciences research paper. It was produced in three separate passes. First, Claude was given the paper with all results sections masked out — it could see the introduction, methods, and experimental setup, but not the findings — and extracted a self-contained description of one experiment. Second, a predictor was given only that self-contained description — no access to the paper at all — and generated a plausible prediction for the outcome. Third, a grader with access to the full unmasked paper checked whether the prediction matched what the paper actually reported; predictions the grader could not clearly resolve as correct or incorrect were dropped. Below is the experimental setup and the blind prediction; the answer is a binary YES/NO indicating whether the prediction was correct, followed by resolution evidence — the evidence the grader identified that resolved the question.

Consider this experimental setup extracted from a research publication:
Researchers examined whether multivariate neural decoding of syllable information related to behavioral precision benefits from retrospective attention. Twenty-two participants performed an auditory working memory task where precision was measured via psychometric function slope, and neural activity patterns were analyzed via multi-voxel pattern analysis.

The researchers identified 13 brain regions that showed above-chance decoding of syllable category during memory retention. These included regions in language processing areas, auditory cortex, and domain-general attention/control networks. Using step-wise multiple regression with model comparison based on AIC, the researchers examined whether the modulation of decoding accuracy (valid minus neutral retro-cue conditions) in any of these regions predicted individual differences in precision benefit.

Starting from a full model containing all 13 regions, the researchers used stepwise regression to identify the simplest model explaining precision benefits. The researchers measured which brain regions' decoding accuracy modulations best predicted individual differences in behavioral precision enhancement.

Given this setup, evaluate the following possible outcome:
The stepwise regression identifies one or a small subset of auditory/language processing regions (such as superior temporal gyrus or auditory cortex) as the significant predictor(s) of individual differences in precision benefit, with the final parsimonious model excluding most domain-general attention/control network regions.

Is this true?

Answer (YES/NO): NO